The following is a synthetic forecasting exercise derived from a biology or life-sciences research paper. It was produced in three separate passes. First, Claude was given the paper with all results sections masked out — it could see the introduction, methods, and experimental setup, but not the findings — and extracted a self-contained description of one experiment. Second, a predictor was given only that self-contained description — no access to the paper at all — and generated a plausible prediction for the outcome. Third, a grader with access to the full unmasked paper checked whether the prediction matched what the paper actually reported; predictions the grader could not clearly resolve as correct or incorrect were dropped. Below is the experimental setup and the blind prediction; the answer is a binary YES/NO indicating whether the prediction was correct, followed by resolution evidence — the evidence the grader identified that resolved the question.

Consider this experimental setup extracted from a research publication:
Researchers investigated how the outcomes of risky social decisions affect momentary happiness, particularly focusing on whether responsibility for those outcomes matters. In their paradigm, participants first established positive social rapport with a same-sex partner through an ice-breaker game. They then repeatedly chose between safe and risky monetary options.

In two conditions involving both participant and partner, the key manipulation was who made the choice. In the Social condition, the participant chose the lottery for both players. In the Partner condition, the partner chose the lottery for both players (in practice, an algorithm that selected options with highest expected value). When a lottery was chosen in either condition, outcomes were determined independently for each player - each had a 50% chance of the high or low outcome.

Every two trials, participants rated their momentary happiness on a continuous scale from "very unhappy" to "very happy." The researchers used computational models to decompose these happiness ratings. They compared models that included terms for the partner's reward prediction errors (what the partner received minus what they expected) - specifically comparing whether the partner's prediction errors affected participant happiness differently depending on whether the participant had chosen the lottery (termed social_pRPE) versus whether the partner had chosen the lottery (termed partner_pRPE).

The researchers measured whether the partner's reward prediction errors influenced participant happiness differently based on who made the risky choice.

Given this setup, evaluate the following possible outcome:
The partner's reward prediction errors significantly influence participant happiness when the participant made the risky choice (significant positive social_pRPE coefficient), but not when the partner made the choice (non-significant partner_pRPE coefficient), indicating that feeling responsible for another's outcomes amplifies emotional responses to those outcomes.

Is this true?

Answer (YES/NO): YES